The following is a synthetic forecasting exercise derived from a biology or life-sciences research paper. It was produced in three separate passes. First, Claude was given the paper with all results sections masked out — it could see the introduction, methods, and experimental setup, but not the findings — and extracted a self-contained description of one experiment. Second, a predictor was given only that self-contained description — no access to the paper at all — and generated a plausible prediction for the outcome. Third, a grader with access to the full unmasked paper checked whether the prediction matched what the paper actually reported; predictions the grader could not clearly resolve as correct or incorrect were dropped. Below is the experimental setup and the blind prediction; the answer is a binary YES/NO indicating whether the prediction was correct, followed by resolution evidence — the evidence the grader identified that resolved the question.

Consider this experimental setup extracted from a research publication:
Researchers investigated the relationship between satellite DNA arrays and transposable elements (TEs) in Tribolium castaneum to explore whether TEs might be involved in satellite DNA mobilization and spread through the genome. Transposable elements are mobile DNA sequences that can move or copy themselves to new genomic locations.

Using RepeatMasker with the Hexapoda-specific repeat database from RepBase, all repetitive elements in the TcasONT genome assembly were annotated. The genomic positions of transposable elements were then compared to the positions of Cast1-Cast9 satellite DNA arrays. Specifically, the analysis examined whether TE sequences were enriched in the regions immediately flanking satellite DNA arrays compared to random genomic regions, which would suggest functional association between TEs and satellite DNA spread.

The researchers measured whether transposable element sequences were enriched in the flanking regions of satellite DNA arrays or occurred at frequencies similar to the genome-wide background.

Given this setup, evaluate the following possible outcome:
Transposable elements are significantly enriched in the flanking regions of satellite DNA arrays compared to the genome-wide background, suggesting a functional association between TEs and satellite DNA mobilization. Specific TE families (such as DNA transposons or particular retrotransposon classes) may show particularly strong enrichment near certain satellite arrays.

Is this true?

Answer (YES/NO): NO